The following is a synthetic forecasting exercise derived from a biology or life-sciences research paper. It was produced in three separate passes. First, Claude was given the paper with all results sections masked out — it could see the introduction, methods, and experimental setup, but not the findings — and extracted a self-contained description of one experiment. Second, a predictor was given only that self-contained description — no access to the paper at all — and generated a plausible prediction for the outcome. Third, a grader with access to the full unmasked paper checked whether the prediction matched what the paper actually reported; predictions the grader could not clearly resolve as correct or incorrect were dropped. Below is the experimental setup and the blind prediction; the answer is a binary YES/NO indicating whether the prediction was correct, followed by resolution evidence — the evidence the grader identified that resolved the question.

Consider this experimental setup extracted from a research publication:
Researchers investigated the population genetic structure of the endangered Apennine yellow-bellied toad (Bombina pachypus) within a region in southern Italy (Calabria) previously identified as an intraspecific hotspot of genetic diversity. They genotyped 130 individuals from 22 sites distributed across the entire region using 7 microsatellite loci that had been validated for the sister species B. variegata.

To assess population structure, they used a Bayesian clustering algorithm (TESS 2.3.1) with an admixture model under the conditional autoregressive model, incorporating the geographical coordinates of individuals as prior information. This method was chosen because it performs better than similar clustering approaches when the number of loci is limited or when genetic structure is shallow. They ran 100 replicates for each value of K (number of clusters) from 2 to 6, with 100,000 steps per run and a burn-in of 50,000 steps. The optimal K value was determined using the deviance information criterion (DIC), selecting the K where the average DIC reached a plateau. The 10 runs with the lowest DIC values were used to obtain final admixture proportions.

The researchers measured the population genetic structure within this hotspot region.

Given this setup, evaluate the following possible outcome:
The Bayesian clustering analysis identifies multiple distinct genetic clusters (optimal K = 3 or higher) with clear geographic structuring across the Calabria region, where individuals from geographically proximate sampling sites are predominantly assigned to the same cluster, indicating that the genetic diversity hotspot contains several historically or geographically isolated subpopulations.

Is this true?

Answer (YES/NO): YES